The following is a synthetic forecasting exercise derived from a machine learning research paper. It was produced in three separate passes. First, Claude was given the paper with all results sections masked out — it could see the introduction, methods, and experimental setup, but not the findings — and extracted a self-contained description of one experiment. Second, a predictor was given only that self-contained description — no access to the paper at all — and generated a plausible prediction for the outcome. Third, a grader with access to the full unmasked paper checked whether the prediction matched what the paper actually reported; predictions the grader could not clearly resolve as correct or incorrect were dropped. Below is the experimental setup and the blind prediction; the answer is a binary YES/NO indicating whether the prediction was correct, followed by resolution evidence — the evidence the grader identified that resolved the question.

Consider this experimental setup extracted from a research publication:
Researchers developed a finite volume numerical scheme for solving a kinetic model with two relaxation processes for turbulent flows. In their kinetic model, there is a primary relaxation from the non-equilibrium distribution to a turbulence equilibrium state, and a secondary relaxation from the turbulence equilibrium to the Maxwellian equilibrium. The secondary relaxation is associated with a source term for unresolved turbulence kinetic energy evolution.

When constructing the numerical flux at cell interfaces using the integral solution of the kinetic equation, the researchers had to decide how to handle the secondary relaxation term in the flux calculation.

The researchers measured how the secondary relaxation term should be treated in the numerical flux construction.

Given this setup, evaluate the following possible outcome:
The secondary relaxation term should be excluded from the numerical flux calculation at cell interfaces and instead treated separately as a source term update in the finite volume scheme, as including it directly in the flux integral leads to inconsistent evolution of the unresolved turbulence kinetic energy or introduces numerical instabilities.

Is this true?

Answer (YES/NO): NO